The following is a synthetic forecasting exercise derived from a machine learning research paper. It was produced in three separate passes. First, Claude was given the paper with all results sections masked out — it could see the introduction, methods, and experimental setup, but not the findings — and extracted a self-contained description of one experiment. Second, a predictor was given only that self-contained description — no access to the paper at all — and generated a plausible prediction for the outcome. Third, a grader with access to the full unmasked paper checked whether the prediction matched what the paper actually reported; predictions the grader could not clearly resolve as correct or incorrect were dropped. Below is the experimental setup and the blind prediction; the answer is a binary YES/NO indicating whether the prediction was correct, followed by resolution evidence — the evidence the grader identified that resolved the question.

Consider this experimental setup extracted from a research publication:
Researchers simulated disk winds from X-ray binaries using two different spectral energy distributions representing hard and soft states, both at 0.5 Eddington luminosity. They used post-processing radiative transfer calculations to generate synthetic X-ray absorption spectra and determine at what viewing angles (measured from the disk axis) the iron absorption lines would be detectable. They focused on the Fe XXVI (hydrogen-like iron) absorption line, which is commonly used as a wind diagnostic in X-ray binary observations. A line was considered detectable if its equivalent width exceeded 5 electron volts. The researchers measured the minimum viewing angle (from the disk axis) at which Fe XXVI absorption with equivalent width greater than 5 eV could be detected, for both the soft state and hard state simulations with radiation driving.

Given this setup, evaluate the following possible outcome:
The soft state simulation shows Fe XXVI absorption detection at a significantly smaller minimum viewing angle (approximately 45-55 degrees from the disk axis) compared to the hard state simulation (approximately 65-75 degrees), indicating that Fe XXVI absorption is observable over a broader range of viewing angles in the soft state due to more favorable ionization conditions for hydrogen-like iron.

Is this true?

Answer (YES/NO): NO